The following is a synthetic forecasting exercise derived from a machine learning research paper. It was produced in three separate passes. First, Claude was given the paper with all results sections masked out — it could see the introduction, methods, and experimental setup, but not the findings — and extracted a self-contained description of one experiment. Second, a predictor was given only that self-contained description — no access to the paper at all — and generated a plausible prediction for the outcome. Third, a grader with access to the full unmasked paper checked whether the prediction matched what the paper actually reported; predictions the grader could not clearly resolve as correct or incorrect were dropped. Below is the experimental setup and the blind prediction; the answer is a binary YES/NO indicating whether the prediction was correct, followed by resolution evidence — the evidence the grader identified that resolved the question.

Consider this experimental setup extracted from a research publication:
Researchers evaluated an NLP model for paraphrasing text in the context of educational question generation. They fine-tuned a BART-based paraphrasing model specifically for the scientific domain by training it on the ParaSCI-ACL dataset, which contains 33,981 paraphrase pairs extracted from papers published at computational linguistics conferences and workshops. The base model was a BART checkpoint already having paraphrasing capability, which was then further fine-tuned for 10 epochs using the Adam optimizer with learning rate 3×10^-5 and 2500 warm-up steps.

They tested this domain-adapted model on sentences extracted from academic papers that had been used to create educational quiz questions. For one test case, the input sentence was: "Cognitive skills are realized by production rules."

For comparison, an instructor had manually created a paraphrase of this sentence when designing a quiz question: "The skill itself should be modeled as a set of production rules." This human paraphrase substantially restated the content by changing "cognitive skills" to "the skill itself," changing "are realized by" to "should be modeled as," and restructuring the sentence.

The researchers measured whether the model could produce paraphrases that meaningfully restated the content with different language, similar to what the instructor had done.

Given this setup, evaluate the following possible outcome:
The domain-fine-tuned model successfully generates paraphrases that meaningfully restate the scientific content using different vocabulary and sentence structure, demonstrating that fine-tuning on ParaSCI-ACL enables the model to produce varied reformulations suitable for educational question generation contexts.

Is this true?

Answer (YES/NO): NO